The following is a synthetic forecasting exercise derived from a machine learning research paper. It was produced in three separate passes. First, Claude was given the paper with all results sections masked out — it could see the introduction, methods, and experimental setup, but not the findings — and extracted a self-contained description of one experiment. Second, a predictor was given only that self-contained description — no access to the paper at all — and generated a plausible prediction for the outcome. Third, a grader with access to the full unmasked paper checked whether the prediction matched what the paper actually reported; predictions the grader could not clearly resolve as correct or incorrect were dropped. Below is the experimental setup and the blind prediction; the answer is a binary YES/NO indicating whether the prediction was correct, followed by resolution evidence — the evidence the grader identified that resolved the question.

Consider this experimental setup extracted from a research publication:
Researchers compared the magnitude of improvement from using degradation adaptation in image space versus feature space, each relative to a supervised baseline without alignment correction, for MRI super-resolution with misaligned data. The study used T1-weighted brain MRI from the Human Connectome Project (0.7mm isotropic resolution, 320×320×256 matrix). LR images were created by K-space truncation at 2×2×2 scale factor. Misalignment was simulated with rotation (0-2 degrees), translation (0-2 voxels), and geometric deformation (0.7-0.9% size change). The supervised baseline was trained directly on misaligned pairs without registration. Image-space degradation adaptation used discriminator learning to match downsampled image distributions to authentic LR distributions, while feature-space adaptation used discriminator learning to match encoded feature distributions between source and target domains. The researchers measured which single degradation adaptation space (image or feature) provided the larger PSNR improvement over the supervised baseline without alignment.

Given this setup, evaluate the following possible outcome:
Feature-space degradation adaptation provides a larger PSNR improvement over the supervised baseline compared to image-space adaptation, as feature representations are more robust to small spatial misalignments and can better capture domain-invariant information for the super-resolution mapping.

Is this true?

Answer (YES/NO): NO